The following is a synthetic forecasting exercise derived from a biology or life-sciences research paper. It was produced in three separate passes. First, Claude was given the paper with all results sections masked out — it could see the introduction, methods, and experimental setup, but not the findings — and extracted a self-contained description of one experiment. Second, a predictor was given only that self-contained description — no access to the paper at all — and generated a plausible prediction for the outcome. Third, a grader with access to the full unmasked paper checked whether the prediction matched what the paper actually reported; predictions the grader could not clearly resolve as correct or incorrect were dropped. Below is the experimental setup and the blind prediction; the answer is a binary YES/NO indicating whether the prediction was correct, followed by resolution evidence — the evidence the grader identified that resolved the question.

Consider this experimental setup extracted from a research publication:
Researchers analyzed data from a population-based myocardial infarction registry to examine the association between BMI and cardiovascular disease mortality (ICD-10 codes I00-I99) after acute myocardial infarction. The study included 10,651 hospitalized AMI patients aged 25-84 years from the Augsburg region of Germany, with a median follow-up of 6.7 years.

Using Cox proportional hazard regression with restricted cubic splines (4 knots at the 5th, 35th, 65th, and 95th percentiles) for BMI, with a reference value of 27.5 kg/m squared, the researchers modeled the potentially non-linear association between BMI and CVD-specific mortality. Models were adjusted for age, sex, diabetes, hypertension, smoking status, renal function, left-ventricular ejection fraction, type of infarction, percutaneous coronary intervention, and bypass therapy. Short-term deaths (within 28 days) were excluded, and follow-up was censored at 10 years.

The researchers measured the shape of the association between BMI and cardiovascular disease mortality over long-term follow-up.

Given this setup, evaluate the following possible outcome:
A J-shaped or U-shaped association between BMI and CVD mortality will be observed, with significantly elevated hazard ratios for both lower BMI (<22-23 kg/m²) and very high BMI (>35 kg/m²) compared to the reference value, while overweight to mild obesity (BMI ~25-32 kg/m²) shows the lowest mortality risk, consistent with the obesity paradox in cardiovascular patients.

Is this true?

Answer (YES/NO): NO